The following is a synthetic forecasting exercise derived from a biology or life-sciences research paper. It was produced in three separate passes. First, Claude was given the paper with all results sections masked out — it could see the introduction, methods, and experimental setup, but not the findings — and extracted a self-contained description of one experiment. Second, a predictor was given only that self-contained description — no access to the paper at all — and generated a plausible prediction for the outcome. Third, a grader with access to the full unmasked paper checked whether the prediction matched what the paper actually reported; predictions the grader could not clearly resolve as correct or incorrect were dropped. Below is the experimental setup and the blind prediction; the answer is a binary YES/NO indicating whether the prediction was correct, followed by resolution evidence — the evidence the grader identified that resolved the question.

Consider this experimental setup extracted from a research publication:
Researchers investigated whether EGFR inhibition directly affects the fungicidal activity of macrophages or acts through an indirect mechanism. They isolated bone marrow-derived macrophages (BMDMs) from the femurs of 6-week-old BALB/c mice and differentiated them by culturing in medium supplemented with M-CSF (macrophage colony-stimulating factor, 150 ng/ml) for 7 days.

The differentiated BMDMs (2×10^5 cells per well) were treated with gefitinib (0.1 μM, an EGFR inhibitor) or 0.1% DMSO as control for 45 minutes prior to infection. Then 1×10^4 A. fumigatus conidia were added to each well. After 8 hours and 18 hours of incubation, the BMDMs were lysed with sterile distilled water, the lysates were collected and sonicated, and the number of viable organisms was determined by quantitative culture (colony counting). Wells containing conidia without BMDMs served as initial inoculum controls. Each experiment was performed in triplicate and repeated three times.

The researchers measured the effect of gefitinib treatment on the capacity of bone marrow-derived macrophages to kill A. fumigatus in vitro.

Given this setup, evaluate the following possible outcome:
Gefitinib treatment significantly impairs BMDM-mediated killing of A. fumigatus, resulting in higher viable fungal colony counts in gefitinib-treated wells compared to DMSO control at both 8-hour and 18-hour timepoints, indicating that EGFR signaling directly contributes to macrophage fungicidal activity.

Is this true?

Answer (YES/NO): NO